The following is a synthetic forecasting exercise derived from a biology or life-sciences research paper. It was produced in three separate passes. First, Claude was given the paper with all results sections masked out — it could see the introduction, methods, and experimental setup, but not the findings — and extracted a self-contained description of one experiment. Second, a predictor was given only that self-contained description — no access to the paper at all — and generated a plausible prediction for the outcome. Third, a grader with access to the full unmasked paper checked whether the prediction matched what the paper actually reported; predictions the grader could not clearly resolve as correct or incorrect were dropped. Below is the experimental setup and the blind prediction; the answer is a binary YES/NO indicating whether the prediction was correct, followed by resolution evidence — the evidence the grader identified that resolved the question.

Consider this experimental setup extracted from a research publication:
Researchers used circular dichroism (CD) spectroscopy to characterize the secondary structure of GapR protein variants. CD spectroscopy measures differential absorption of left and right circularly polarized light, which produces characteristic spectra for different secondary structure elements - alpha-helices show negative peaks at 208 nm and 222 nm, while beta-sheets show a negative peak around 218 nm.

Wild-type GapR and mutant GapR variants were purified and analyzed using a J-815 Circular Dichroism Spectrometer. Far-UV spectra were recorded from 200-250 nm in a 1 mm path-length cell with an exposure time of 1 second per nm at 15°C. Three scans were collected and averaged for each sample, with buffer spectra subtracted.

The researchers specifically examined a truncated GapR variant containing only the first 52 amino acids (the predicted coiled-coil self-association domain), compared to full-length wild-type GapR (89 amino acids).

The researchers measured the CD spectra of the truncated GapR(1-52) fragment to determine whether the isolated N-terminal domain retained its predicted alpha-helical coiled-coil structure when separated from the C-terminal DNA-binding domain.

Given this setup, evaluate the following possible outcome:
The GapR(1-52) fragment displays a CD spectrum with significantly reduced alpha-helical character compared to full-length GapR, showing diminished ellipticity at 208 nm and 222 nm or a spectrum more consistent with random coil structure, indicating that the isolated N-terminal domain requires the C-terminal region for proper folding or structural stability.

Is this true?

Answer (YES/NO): NO